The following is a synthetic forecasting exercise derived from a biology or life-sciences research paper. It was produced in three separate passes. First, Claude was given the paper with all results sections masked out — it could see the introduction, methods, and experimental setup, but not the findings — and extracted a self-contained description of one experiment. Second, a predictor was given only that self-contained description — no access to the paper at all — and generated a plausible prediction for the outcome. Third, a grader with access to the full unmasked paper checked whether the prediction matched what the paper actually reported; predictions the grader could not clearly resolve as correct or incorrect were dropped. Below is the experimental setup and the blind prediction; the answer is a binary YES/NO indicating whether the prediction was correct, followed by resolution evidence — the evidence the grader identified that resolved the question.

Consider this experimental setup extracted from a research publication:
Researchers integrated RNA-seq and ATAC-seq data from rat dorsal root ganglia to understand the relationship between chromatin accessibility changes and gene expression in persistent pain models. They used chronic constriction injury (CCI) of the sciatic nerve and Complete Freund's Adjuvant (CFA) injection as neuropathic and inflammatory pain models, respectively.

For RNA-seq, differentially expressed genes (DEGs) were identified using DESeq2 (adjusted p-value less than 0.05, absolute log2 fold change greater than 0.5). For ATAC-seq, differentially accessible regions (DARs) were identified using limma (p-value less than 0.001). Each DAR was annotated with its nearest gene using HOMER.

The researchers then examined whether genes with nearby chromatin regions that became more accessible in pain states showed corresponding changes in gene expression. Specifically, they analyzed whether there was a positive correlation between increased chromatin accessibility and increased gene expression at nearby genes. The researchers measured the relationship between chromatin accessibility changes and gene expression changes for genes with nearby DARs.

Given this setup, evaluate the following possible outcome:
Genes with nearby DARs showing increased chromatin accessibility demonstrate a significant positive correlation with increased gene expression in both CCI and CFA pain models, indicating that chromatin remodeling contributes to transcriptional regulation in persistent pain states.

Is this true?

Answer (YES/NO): NO